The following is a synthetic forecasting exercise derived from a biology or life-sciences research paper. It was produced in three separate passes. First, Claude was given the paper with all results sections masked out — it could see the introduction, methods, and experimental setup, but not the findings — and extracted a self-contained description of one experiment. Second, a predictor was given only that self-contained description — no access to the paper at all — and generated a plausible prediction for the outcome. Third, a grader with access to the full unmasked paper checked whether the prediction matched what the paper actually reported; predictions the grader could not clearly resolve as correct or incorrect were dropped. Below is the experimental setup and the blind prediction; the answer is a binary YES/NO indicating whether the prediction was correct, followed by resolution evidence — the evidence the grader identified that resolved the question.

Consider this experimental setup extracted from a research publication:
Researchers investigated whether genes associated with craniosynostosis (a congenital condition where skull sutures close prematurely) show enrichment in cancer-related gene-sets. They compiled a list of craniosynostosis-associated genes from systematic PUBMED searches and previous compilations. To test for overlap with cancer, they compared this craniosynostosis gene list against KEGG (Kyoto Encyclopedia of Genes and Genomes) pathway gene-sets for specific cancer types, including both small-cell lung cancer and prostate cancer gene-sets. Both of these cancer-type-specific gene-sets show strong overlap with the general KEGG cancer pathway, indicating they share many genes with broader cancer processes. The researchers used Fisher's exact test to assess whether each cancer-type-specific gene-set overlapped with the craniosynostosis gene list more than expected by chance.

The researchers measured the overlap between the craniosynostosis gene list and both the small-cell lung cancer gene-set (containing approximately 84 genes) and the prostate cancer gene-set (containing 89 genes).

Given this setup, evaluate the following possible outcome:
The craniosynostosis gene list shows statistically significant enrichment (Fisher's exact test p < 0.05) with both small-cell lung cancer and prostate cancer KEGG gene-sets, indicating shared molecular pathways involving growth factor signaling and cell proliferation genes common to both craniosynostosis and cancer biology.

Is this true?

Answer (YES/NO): NO